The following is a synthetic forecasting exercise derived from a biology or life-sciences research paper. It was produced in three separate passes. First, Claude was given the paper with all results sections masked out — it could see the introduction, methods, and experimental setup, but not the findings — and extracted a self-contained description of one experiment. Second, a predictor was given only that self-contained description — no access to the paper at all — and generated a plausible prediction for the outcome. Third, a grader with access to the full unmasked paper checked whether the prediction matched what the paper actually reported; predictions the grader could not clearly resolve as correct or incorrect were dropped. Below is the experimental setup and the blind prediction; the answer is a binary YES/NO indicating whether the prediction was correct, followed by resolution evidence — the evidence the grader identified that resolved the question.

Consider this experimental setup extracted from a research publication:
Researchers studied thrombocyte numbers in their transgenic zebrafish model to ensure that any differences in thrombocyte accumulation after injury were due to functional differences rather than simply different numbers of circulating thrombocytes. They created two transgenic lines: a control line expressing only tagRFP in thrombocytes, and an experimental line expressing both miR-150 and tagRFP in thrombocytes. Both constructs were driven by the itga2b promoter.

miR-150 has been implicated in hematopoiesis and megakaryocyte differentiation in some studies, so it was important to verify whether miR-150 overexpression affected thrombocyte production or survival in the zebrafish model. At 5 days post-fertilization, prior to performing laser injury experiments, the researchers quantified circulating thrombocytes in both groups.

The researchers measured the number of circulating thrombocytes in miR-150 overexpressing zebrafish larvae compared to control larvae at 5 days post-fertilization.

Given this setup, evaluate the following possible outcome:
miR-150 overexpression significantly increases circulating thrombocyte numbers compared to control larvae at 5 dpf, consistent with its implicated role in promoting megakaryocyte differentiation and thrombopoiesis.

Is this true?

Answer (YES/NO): NO